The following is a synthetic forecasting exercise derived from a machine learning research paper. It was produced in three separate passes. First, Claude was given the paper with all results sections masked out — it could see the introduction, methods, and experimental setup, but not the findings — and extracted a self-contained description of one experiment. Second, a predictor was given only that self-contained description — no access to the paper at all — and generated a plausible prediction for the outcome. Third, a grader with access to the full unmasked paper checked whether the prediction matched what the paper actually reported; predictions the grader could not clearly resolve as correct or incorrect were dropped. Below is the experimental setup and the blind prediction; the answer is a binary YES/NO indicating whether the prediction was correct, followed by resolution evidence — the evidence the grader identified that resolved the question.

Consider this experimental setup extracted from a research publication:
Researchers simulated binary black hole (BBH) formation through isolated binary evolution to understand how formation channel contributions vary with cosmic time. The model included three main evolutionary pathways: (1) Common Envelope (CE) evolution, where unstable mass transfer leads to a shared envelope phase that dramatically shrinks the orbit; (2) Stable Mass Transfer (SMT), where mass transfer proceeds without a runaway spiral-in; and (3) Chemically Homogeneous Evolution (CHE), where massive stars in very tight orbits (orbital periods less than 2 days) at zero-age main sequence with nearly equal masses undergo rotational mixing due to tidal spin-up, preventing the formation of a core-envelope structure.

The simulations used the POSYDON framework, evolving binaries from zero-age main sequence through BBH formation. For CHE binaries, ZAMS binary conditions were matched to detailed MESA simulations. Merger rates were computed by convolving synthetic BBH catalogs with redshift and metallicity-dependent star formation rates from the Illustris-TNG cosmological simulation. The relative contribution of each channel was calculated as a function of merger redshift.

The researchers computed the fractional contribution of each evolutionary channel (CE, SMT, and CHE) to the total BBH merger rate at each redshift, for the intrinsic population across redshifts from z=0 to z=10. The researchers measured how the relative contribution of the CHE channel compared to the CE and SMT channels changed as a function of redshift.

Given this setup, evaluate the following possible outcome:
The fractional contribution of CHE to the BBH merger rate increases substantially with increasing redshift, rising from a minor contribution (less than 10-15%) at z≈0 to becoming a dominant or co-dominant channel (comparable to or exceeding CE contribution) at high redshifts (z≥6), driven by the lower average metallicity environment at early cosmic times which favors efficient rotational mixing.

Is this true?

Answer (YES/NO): NO